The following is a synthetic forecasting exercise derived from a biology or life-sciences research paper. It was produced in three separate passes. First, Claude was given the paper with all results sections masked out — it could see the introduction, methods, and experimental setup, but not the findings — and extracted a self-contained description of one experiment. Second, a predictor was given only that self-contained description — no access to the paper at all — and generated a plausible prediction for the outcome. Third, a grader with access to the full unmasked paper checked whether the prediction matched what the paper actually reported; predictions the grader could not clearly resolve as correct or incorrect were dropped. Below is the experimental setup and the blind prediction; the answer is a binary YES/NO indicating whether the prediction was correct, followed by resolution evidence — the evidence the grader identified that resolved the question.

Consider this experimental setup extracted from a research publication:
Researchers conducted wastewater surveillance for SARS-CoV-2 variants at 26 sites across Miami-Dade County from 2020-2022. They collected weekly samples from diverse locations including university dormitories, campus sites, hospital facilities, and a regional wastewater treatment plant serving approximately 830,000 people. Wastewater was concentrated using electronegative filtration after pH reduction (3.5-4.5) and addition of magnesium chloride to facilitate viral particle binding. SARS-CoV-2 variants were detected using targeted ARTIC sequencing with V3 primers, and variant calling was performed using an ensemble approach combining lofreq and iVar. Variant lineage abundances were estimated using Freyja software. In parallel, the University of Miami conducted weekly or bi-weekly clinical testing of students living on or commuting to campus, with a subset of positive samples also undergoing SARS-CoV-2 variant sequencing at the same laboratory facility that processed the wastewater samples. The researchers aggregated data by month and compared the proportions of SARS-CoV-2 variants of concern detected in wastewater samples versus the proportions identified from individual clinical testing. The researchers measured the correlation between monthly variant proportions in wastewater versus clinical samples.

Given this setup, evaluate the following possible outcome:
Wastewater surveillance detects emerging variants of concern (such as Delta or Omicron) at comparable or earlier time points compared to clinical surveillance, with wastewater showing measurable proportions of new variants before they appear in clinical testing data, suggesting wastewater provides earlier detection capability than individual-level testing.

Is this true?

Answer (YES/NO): YES